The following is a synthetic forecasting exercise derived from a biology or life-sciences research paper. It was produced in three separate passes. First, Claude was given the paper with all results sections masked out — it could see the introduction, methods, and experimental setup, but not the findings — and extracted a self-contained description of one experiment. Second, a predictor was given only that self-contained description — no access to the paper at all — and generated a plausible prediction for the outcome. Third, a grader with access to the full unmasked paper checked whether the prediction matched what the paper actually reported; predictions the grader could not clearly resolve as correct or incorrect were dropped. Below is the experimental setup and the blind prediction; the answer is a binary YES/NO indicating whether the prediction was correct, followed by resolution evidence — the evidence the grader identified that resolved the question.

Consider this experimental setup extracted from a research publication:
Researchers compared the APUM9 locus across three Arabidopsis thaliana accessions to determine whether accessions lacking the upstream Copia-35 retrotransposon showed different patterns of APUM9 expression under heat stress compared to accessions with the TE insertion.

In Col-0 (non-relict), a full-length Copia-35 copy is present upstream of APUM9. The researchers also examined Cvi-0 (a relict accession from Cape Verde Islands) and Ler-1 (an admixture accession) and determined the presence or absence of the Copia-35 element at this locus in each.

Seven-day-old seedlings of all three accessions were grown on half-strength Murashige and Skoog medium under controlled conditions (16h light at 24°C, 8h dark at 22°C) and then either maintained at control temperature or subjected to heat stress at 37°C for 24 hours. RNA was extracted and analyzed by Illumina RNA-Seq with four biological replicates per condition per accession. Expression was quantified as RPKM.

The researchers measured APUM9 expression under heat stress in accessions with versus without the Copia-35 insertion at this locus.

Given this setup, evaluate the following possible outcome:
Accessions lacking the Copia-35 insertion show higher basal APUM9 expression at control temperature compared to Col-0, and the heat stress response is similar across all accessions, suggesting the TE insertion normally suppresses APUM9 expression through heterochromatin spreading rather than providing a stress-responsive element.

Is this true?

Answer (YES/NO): NO